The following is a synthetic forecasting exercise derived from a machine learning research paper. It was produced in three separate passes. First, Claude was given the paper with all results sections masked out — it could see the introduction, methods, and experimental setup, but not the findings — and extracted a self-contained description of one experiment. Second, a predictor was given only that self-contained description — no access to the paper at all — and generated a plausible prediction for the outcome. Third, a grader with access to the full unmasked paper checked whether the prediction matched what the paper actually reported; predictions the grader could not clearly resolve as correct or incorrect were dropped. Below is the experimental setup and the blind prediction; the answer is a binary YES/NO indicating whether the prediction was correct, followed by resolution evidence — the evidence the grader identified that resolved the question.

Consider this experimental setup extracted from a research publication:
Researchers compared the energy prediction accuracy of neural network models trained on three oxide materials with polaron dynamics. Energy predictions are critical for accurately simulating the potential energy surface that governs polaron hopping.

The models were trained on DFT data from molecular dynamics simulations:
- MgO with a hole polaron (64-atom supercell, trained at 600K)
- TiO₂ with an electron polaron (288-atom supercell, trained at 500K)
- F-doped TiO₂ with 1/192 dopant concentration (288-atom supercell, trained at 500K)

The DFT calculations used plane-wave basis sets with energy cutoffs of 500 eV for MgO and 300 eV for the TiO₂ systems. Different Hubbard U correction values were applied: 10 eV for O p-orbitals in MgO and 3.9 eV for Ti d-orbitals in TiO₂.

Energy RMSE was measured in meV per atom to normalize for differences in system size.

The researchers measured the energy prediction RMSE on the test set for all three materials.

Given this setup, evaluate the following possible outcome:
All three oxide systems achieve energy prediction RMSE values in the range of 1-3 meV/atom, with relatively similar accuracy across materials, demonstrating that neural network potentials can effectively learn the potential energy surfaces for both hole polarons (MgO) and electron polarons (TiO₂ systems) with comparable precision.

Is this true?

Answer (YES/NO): NO